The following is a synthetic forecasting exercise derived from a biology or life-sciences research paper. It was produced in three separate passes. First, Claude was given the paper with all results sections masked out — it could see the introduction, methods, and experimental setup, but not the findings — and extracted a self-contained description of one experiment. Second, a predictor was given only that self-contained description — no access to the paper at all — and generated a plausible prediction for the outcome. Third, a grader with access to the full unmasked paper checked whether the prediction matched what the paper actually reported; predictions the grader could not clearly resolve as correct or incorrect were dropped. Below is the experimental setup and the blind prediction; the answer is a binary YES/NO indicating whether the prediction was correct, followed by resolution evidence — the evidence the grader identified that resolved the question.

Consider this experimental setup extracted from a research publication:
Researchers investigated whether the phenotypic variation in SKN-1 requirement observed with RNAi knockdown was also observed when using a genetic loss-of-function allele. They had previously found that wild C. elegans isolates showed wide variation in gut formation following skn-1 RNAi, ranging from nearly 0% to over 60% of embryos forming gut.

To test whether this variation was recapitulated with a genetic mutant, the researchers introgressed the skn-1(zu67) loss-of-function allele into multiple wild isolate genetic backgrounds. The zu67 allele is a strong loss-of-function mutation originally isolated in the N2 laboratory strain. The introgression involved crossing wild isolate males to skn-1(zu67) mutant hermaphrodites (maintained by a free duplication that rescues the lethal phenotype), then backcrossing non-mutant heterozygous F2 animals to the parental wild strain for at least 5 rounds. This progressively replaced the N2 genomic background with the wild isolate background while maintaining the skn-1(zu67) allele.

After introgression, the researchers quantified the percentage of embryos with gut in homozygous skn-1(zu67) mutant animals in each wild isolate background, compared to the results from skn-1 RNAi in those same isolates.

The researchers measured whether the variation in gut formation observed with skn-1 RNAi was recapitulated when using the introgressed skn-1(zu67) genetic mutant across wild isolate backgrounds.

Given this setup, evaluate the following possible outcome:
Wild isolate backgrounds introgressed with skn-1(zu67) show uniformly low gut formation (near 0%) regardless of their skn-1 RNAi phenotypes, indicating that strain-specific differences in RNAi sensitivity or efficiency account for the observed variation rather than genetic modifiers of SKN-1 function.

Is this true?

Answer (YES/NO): NO